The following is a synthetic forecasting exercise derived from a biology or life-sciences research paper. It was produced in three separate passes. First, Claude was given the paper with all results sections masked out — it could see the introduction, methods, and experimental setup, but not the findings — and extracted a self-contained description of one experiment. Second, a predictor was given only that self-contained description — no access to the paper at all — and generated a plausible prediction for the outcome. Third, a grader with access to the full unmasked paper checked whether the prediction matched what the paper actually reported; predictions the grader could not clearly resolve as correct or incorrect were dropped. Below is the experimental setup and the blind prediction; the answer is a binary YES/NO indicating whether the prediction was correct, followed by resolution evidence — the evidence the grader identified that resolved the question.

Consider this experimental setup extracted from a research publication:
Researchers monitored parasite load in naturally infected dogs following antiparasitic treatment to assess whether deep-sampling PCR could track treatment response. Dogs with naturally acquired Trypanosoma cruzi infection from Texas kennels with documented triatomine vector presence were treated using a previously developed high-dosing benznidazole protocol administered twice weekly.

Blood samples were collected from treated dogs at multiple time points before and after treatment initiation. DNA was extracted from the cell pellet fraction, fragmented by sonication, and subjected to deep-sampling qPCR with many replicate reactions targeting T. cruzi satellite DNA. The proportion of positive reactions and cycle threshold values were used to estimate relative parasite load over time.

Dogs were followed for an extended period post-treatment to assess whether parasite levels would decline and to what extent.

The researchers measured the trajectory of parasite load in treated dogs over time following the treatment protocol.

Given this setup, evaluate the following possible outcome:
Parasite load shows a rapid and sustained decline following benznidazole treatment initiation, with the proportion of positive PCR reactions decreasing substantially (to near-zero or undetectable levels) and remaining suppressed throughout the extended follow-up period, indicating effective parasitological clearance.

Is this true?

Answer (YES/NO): NO